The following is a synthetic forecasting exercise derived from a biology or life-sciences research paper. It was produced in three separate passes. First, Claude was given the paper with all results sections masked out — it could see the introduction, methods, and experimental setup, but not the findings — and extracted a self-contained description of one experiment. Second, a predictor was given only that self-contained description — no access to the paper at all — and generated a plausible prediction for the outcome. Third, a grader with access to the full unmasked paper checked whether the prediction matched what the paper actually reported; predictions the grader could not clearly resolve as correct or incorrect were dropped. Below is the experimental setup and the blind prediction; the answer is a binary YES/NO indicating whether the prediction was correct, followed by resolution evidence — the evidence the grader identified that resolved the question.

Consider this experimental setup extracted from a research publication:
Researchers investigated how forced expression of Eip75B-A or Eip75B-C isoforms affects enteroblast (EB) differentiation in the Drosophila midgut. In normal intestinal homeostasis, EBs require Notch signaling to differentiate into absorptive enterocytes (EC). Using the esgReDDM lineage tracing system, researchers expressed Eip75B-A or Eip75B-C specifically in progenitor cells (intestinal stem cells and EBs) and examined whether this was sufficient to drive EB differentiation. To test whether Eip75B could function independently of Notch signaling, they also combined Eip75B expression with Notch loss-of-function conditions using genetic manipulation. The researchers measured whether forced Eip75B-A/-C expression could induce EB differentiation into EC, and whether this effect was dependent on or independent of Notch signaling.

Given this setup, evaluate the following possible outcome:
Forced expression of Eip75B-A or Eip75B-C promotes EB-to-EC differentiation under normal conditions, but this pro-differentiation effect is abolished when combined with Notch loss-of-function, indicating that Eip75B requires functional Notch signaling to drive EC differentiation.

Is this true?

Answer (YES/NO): NO